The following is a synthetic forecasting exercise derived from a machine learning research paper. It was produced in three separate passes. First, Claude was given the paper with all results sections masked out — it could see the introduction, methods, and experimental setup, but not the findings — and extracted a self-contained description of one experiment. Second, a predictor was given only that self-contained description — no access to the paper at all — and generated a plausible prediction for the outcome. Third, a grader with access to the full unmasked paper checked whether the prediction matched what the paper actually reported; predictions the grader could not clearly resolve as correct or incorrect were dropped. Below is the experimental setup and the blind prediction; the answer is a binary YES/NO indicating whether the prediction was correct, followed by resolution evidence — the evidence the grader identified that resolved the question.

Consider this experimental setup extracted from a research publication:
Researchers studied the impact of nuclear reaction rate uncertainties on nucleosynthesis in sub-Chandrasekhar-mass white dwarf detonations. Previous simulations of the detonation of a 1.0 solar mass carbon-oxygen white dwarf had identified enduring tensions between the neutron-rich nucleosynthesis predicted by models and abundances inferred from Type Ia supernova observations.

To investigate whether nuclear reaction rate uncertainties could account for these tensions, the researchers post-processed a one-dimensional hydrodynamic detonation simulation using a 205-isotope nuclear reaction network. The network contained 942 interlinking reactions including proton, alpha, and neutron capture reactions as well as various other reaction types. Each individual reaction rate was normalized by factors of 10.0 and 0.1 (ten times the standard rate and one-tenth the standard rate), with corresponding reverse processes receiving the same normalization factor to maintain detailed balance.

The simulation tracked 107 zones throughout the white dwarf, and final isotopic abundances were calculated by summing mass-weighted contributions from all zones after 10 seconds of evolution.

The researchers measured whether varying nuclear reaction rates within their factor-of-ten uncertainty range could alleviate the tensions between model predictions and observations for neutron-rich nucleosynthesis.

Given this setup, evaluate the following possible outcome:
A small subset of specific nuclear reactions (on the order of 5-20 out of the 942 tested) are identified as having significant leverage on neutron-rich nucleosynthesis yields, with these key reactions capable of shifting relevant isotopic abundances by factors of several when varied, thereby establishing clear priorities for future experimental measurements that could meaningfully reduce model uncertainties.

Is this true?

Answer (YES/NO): NO